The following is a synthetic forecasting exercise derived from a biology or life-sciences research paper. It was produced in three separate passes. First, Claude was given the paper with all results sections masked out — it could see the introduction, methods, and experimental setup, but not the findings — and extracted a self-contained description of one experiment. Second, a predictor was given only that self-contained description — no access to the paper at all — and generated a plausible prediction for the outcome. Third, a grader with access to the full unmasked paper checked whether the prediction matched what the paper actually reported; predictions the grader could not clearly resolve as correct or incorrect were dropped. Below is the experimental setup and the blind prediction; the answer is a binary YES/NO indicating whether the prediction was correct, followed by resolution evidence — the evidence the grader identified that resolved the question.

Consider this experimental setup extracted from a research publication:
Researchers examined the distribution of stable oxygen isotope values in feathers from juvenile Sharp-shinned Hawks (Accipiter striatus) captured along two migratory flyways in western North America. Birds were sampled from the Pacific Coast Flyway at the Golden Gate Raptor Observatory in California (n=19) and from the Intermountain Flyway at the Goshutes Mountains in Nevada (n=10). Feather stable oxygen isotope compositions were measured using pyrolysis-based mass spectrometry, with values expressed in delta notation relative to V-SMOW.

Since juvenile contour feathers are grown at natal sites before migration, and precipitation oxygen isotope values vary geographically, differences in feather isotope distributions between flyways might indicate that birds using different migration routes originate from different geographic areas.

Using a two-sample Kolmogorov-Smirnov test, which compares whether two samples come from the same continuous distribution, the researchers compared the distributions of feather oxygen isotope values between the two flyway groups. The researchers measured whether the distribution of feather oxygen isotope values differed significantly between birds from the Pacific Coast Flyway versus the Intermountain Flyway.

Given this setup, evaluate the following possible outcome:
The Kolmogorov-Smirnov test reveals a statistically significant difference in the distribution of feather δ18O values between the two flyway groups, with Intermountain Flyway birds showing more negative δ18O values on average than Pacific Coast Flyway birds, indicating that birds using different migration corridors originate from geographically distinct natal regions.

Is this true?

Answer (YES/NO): NO